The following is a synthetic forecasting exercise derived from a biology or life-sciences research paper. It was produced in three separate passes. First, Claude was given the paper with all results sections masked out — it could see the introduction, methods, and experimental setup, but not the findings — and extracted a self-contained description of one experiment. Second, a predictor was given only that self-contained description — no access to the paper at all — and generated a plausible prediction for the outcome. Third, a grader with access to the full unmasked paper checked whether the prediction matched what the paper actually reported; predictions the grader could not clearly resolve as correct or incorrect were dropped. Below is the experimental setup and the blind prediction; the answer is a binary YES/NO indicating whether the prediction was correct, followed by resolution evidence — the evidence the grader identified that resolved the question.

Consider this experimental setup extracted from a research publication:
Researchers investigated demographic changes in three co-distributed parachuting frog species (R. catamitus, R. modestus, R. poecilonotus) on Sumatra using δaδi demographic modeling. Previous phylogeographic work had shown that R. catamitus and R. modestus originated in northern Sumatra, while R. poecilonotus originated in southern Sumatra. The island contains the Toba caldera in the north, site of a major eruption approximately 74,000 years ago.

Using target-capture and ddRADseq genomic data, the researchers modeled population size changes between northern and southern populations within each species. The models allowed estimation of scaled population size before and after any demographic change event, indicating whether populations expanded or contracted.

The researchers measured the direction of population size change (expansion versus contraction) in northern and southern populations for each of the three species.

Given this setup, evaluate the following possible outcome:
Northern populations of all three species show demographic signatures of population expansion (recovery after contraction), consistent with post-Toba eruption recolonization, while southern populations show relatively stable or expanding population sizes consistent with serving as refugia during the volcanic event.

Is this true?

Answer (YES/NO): NO